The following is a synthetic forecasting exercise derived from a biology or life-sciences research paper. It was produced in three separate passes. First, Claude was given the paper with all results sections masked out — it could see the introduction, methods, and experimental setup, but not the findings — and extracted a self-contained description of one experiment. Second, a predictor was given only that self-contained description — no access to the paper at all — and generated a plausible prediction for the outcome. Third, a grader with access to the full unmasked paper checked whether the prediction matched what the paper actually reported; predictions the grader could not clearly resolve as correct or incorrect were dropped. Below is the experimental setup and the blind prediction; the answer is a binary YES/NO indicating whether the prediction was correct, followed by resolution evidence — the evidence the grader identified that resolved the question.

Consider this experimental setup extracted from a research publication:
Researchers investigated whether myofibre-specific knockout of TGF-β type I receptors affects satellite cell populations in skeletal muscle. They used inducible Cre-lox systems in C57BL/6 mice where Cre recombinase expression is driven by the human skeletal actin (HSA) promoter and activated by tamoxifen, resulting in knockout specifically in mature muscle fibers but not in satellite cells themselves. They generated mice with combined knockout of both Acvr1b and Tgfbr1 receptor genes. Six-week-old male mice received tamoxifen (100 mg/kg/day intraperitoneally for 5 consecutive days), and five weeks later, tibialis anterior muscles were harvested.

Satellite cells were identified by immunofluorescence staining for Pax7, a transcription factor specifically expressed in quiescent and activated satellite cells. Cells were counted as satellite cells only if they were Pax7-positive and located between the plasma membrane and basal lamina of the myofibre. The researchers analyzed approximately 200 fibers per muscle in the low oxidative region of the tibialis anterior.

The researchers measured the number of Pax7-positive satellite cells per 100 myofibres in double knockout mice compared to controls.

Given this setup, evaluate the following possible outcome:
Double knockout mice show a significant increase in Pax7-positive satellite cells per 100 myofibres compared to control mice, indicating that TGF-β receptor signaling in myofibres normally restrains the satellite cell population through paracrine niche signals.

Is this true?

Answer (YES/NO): YES